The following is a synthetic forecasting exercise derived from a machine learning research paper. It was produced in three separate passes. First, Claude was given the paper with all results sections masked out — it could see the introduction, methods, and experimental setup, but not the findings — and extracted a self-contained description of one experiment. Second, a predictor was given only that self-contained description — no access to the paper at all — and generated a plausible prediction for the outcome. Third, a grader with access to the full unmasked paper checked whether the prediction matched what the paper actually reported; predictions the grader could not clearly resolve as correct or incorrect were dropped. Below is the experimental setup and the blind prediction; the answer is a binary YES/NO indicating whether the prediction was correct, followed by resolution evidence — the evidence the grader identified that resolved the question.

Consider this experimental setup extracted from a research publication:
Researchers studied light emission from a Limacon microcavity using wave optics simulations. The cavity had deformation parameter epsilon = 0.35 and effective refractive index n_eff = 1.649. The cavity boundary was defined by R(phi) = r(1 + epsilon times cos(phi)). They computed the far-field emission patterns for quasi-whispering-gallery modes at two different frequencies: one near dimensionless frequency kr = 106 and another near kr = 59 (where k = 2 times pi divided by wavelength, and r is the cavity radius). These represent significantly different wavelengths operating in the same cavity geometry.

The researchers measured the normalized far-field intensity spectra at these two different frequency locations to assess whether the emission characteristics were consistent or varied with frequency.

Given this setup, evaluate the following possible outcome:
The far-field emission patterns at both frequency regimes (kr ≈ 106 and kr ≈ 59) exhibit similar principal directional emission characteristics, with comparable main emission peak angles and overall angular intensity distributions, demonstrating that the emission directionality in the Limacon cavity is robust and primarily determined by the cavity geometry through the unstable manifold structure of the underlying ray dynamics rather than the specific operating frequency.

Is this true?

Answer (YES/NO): YES